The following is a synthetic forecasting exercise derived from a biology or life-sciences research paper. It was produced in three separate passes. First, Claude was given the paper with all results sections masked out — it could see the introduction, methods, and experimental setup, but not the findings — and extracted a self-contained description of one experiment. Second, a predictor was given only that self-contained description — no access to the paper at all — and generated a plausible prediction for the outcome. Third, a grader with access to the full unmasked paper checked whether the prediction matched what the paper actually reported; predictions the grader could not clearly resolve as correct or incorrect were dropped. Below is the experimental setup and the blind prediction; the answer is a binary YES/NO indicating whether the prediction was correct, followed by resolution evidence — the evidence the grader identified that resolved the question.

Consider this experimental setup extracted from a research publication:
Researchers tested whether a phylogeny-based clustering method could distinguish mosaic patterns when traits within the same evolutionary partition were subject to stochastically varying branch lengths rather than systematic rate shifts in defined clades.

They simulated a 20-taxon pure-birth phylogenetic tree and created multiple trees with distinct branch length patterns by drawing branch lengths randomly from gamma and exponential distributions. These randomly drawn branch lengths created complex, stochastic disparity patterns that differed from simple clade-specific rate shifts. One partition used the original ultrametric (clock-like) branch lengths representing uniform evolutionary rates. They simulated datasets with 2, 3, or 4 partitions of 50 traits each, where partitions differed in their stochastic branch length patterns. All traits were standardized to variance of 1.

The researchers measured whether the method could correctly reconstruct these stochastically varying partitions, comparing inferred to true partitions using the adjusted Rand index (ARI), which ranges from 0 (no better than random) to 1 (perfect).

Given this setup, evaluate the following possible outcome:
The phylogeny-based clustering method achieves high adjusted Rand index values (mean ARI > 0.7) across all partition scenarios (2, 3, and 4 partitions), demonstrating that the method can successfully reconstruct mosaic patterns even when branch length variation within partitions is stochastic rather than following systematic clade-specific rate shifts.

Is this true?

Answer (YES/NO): NO